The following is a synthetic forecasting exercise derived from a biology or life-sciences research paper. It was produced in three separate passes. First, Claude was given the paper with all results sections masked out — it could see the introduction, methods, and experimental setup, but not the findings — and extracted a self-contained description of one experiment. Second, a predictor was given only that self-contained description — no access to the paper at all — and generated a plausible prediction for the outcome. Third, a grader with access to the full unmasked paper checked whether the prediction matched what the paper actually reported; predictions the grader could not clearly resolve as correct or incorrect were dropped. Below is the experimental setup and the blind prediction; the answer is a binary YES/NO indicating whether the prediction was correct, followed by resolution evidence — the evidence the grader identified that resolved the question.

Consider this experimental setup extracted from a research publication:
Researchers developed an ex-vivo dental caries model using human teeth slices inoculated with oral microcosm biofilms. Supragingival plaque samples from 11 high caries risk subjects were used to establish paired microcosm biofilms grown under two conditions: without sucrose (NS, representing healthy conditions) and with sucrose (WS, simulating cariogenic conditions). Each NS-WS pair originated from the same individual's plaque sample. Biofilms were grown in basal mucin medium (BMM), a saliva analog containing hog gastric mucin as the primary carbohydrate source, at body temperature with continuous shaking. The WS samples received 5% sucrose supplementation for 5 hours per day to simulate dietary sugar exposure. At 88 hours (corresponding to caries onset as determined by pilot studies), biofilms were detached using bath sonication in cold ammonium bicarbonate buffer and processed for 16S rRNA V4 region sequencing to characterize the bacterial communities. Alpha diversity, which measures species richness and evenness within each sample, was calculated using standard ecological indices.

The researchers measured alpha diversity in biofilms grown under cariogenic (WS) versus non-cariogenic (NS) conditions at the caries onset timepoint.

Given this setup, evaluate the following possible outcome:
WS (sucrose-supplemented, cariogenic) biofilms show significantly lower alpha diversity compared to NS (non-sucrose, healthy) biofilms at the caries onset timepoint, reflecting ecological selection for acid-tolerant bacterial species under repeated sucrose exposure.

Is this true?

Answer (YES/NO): NO